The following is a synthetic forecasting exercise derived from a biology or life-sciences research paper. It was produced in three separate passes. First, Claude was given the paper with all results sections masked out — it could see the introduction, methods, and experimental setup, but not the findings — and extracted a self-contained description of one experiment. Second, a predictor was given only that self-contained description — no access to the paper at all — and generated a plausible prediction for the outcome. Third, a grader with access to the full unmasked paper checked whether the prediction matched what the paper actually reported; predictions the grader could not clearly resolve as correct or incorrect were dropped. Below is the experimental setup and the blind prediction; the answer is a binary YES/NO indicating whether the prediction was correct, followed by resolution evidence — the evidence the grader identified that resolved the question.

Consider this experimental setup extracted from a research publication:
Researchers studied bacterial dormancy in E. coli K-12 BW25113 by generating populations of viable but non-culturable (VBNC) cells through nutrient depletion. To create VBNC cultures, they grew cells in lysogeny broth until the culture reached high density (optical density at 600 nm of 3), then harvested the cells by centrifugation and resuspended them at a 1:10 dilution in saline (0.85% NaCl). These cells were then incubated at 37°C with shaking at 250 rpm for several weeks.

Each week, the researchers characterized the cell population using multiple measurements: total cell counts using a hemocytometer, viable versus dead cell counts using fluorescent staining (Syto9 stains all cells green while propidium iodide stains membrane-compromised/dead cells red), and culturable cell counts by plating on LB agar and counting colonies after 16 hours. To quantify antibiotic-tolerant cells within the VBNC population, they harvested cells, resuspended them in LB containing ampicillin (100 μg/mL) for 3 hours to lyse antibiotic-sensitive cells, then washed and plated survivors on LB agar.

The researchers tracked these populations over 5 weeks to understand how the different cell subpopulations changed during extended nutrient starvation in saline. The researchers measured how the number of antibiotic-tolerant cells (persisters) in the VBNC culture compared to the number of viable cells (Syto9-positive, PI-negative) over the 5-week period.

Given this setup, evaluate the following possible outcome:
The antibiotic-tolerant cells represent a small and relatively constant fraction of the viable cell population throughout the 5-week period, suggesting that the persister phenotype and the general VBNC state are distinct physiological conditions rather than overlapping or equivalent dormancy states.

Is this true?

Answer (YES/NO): NO